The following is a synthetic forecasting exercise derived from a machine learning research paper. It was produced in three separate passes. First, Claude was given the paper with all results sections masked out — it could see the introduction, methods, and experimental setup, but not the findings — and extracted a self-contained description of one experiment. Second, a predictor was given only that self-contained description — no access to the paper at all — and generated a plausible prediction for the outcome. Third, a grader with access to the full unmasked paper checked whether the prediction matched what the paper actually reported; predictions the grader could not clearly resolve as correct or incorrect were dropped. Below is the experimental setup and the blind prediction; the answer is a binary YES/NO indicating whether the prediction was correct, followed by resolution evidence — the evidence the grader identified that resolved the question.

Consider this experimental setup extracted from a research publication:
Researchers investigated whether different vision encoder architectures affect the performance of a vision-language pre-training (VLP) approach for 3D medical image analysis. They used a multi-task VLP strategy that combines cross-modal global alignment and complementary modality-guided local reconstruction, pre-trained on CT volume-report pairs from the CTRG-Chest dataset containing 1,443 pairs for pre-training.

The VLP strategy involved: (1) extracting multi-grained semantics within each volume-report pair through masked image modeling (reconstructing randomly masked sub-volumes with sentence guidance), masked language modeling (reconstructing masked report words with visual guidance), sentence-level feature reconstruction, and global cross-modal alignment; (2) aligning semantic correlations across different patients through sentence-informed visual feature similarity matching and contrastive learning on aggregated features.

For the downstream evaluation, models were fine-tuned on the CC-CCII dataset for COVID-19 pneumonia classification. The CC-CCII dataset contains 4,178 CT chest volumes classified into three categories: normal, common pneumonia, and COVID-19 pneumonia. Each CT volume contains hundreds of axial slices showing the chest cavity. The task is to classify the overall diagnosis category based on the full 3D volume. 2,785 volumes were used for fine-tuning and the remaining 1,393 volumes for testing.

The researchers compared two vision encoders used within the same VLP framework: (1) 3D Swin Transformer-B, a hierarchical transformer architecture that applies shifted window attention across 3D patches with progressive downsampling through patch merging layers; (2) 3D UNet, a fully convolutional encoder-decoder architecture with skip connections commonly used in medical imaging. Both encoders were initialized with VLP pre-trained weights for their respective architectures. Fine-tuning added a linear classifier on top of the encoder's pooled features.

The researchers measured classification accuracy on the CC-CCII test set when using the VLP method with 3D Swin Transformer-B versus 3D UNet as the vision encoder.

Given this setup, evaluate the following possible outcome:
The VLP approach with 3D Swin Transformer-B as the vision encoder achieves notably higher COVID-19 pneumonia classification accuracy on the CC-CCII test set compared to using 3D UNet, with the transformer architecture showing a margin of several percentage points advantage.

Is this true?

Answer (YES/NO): NO